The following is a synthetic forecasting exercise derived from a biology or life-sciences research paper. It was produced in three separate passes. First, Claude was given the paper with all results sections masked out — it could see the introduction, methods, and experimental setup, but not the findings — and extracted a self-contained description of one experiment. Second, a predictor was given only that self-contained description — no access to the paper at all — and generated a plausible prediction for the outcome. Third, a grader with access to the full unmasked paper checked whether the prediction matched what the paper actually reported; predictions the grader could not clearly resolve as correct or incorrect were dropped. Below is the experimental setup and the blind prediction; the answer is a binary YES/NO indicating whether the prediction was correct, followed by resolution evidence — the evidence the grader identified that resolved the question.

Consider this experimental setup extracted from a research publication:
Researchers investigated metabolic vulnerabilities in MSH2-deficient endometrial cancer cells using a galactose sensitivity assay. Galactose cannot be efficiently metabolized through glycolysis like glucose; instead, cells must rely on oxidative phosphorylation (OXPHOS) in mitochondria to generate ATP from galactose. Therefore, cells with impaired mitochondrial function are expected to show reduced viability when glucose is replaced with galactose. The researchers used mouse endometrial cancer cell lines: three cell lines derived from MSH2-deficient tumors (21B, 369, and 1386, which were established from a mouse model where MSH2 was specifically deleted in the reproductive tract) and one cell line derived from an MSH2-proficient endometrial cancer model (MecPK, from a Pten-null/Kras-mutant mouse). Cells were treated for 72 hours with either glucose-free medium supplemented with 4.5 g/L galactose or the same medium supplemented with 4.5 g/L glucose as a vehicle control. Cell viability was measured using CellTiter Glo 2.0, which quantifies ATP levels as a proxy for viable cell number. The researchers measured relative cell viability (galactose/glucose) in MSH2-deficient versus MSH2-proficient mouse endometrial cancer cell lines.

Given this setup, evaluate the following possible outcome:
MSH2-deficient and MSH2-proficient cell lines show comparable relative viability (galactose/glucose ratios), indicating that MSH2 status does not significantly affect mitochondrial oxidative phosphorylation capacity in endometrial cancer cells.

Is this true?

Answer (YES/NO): NO